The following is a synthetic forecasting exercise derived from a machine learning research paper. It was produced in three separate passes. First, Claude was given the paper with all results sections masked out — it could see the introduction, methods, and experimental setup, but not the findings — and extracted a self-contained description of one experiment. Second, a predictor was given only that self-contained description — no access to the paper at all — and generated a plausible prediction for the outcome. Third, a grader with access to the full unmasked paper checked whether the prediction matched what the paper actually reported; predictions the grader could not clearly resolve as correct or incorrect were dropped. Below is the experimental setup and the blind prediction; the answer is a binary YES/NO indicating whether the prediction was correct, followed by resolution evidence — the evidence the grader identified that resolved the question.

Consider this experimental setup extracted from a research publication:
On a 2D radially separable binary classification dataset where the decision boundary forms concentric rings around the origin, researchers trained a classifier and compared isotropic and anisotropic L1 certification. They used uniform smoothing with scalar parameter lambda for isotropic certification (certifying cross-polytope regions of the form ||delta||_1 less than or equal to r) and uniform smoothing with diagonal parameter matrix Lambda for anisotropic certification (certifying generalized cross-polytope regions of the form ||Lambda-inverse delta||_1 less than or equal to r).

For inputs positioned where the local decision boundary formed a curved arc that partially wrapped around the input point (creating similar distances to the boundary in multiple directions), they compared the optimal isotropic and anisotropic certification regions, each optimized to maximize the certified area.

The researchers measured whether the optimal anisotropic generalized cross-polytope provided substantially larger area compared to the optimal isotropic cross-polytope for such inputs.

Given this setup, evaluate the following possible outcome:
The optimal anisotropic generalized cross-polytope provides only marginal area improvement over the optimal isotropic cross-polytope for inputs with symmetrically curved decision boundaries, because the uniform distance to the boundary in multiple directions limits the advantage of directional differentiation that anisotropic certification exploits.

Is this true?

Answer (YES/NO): YES